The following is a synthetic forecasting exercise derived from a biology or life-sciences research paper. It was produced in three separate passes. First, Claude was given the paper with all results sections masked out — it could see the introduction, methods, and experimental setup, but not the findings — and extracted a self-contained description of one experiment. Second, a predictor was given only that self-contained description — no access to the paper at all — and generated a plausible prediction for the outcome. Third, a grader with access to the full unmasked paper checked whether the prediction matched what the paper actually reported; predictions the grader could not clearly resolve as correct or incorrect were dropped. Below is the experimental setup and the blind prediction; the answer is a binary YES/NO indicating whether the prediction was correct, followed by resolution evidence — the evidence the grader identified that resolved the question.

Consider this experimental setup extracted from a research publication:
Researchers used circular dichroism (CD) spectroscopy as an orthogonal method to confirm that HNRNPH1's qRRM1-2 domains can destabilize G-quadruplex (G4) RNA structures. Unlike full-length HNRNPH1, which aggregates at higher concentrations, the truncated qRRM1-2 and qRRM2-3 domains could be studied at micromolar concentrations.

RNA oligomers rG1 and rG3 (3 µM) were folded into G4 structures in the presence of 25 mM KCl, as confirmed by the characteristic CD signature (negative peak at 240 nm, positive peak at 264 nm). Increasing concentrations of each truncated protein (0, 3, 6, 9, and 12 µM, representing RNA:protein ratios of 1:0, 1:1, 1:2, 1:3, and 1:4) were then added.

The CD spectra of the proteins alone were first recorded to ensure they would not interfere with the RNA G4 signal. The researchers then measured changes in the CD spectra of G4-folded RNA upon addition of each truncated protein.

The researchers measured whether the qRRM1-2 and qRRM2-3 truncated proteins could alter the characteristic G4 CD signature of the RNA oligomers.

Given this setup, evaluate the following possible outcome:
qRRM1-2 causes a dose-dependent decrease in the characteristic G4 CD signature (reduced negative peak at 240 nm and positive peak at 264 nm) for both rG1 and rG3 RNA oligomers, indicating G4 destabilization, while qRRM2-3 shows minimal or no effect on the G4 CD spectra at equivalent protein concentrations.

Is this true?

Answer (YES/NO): YES